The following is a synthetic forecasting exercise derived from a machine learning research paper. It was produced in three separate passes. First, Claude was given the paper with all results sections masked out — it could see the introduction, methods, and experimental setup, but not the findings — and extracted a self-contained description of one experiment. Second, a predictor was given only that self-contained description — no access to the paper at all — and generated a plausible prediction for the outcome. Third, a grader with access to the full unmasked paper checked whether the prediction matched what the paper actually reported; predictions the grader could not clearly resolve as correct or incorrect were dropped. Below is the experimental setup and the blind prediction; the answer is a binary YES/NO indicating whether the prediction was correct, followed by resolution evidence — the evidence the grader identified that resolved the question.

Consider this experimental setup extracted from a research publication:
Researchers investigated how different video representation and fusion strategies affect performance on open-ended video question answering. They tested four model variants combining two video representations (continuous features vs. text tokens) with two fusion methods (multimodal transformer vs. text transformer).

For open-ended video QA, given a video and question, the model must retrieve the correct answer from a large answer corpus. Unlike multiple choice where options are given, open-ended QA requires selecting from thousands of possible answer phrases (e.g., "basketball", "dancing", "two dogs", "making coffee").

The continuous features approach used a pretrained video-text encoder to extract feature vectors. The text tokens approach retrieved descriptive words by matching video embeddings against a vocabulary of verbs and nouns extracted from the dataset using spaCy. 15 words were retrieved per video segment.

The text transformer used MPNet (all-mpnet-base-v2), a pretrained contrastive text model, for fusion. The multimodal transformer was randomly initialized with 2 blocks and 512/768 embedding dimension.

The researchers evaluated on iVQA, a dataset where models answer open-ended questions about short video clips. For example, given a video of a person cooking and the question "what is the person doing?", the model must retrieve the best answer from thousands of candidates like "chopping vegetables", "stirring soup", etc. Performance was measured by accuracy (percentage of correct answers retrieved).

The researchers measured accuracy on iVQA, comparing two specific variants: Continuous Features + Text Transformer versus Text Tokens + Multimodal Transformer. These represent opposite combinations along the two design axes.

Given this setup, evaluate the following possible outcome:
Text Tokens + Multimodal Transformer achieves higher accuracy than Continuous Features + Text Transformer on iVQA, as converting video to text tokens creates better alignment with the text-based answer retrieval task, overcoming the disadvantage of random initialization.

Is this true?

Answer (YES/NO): YES